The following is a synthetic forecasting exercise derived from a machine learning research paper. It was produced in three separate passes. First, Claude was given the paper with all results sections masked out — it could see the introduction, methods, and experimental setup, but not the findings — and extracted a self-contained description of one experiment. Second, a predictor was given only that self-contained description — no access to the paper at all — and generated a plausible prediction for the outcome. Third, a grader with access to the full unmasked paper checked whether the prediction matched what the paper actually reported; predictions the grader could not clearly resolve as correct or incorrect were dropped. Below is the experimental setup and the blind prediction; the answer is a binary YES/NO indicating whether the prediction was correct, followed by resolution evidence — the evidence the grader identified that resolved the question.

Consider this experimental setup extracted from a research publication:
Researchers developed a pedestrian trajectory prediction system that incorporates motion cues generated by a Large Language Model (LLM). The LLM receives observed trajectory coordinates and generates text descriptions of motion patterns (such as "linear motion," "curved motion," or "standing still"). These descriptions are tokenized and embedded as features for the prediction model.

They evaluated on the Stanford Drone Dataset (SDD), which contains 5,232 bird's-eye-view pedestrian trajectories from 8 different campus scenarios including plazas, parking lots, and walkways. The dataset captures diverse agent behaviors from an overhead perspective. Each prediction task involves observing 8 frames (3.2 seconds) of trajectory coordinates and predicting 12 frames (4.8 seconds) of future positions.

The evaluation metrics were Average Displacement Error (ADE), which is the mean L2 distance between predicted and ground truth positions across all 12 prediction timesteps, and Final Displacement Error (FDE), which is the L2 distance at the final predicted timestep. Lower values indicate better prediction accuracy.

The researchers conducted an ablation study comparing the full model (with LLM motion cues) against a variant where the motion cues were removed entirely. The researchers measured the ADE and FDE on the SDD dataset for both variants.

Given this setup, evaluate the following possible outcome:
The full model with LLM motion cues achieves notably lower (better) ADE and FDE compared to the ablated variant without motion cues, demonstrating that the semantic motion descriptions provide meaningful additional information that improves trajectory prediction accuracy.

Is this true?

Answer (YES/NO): YES